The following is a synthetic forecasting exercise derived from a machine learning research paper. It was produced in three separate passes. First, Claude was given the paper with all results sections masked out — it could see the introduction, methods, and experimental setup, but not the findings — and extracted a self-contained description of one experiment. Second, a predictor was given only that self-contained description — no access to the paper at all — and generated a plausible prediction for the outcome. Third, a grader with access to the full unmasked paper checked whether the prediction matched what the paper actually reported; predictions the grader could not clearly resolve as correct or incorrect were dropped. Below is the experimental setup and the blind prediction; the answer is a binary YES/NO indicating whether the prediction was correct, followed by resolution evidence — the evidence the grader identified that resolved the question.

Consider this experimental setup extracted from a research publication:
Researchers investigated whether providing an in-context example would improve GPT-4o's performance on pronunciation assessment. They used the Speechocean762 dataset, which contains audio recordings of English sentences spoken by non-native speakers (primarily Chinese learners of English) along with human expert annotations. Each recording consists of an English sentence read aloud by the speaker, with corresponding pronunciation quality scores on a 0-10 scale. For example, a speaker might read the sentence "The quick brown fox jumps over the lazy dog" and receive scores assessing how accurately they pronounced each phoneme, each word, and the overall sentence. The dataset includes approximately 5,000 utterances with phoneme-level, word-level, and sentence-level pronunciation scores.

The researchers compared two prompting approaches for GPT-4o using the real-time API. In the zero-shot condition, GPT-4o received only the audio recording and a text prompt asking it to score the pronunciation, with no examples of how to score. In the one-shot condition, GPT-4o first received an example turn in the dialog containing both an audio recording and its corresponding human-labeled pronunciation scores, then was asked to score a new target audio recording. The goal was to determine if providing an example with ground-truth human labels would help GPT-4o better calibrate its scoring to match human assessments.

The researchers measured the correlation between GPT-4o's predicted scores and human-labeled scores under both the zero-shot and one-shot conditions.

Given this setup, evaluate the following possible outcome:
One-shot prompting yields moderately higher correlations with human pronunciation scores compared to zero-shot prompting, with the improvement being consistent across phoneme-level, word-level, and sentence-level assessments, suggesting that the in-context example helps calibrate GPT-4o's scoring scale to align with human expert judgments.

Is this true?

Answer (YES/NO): NO